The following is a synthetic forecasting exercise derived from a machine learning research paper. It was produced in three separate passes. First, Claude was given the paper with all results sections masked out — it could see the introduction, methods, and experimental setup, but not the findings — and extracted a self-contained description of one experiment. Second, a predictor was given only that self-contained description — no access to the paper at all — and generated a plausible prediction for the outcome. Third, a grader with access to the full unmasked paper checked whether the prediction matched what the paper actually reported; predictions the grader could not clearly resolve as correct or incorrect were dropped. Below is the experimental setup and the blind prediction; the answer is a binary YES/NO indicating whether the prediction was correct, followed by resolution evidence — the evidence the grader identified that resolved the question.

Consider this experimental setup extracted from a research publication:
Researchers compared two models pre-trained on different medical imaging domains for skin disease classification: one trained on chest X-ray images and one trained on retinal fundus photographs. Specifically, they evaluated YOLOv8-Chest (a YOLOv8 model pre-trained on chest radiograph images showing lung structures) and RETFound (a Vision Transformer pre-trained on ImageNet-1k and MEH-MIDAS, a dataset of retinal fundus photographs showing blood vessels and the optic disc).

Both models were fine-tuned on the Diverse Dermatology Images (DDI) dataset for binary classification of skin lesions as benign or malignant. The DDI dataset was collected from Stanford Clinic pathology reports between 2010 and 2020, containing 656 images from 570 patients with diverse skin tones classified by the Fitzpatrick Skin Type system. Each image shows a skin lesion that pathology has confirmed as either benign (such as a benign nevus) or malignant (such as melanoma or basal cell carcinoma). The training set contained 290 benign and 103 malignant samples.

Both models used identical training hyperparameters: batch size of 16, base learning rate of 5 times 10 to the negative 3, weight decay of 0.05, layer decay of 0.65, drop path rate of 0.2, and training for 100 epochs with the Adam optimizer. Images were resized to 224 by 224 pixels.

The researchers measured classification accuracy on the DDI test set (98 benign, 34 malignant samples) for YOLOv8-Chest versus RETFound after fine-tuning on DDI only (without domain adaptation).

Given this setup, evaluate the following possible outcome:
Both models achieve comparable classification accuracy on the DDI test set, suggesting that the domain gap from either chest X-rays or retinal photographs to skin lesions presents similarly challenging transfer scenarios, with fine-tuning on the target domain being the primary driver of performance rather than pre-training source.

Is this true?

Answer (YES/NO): YES